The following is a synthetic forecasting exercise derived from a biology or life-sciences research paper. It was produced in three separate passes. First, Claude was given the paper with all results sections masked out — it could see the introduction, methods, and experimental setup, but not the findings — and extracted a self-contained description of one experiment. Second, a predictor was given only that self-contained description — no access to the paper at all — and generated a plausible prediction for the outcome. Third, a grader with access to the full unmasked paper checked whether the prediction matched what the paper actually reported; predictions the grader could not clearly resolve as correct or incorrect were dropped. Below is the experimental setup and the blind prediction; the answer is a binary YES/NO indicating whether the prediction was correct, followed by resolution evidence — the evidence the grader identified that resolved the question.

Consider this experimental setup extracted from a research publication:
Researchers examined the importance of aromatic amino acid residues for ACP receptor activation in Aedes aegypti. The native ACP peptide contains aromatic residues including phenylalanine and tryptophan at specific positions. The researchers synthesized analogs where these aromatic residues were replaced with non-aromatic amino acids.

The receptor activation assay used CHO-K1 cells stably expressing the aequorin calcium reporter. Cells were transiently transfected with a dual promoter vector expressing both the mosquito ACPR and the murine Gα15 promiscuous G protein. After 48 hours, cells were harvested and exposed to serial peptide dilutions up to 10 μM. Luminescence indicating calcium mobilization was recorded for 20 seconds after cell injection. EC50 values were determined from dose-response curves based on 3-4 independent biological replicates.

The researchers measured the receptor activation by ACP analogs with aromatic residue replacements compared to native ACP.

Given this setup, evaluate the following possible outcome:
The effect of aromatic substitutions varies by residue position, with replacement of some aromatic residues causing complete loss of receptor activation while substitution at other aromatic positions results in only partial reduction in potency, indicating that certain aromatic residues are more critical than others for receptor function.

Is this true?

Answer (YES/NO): NO